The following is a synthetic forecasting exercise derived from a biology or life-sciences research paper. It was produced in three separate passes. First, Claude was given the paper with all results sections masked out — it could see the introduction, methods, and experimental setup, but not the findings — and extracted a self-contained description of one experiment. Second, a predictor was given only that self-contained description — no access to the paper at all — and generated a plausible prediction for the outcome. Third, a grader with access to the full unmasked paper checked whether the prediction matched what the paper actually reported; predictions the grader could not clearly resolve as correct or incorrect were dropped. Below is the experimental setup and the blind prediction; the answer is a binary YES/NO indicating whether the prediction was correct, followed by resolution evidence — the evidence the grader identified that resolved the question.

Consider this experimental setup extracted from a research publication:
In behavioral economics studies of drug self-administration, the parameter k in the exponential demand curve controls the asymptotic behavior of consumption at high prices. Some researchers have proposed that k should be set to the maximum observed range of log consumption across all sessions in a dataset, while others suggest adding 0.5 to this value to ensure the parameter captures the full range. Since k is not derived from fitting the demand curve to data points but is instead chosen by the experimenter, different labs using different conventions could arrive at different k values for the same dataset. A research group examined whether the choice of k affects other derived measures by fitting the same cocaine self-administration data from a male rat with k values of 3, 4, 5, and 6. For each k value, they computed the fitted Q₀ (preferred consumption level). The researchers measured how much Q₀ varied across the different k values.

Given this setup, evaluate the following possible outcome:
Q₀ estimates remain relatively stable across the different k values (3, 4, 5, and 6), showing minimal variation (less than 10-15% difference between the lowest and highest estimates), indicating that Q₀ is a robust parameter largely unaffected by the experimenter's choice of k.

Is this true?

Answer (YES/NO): NO